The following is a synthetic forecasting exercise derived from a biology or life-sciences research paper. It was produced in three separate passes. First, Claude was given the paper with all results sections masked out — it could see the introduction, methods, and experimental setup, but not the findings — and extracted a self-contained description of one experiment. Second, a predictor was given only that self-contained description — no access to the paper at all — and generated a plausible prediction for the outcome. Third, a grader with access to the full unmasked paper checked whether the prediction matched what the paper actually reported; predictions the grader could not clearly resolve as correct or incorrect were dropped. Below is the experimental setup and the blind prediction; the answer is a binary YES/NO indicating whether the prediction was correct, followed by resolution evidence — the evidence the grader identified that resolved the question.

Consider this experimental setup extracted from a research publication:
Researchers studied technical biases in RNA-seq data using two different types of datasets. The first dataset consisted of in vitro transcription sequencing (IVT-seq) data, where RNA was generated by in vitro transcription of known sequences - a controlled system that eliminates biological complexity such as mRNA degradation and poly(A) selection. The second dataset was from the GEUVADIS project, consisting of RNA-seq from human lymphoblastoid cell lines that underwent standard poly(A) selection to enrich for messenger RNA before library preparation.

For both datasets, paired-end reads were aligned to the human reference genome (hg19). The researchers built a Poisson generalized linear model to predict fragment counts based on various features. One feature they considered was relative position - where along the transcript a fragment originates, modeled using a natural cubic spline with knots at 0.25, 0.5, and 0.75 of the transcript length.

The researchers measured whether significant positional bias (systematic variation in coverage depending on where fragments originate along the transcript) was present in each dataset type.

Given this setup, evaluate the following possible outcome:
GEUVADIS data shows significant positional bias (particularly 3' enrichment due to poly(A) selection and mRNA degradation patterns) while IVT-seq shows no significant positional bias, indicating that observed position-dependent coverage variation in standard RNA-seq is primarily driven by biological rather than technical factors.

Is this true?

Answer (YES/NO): NO